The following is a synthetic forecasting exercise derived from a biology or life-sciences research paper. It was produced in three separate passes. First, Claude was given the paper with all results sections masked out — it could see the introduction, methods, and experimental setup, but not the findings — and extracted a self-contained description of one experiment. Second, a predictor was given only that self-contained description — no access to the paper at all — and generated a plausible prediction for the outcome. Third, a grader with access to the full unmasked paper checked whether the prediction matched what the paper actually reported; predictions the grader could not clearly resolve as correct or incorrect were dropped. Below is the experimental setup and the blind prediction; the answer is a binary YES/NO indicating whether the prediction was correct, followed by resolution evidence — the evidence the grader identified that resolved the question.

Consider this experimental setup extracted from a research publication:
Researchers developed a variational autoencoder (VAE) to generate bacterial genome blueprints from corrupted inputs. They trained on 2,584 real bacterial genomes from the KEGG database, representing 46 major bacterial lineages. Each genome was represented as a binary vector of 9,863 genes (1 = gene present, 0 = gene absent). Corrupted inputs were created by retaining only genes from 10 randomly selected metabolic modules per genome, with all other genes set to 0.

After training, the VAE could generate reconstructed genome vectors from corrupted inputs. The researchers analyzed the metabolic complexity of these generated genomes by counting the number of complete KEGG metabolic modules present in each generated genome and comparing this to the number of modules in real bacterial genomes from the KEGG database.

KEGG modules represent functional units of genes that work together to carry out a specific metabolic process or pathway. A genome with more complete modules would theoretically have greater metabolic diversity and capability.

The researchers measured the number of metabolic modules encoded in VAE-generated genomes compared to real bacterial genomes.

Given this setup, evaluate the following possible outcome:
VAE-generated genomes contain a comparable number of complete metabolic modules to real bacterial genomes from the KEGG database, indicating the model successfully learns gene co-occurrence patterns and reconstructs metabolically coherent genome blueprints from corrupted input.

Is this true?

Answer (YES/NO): NO